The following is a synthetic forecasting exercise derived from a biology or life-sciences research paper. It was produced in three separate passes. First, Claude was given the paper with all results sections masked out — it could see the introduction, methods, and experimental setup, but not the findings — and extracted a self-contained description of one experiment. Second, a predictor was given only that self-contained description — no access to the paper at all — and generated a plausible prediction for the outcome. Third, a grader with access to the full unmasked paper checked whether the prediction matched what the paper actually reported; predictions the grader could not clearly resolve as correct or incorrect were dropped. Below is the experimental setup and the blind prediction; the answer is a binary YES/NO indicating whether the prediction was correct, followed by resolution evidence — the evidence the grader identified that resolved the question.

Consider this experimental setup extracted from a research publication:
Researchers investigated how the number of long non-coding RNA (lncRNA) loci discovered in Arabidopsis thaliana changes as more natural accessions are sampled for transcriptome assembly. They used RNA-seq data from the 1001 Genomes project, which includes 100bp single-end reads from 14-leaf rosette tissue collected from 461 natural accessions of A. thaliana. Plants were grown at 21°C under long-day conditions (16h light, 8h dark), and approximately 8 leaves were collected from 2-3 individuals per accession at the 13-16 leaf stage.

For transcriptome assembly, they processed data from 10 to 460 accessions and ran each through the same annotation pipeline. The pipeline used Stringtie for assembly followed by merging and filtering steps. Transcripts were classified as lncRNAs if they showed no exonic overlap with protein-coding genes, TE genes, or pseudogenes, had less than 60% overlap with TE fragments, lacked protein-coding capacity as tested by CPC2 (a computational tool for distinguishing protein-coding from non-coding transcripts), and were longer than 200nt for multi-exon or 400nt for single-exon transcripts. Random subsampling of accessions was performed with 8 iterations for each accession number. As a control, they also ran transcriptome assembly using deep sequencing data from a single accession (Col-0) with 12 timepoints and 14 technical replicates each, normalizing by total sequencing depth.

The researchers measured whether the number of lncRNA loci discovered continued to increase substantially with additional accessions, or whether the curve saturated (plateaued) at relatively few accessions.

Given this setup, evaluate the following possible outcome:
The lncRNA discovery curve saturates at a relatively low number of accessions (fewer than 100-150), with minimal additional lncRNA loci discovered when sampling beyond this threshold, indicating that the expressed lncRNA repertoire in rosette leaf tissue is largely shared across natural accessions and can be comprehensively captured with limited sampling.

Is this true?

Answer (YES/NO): NO